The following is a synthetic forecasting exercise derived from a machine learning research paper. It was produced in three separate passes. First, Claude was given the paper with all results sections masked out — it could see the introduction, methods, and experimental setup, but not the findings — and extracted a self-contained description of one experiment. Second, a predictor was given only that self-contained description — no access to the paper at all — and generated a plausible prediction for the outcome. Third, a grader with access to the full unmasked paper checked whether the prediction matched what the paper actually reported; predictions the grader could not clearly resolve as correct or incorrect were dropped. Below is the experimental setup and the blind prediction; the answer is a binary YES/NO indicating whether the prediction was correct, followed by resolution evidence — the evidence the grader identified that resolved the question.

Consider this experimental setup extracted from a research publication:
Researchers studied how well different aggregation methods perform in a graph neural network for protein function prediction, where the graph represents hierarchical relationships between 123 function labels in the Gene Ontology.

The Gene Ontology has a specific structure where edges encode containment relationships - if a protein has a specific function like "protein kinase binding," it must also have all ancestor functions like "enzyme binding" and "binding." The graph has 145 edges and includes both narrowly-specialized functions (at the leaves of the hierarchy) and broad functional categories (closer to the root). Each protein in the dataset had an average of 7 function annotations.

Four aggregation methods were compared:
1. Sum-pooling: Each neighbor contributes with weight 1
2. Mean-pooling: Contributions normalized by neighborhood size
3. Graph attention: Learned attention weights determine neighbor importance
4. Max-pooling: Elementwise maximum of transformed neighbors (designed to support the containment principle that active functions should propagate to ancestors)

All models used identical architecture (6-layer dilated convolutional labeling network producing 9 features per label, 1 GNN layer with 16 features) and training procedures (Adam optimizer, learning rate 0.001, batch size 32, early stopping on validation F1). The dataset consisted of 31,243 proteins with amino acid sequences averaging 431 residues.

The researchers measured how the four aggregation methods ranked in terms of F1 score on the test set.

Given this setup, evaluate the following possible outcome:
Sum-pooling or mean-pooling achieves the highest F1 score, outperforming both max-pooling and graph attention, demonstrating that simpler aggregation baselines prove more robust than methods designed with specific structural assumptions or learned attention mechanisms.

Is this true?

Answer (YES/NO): YES